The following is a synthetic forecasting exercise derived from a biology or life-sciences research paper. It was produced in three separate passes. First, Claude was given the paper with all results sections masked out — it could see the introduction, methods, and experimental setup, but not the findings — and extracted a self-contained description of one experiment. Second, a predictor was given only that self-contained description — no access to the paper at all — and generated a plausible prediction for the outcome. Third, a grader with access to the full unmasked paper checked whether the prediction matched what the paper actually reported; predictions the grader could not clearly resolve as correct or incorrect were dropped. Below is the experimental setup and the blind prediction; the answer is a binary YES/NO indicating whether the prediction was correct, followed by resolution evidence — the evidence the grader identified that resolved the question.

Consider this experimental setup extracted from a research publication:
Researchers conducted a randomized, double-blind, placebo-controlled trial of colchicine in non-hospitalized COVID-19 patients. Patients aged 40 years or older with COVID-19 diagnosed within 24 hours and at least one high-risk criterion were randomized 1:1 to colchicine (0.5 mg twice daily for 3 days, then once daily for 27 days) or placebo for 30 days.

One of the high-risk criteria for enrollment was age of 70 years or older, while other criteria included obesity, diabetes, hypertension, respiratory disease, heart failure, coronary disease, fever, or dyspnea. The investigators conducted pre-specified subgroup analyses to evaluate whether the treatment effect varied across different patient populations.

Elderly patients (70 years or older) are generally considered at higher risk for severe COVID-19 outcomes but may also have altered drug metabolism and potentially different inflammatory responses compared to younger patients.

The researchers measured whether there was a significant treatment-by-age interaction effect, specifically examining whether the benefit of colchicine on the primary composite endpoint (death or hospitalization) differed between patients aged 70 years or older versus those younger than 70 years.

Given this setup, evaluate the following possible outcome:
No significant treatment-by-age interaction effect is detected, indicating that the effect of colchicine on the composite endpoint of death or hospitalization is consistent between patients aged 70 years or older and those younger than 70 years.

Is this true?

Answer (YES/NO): YES